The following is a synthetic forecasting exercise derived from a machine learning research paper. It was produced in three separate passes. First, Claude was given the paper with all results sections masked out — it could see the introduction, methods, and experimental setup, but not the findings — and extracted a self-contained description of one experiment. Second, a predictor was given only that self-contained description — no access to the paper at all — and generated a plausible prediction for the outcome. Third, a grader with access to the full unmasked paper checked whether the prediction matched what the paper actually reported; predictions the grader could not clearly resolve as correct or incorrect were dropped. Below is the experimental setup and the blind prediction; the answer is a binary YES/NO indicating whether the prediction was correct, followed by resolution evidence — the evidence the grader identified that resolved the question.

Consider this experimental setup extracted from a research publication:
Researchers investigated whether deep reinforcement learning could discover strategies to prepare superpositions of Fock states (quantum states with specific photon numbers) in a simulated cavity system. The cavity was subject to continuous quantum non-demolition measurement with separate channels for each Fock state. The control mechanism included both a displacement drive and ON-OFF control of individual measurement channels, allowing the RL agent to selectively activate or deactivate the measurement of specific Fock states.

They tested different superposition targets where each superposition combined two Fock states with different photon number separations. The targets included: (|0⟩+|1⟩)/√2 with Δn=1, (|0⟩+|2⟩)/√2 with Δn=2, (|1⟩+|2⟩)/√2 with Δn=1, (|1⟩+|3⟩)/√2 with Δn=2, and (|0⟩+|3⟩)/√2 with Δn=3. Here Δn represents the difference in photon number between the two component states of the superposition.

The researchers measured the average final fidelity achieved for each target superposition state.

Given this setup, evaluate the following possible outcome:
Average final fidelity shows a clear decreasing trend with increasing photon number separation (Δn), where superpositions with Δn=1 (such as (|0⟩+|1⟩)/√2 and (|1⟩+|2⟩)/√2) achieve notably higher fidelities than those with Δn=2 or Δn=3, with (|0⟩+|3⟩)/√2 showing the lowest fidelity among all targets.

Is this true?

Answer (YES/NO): YES